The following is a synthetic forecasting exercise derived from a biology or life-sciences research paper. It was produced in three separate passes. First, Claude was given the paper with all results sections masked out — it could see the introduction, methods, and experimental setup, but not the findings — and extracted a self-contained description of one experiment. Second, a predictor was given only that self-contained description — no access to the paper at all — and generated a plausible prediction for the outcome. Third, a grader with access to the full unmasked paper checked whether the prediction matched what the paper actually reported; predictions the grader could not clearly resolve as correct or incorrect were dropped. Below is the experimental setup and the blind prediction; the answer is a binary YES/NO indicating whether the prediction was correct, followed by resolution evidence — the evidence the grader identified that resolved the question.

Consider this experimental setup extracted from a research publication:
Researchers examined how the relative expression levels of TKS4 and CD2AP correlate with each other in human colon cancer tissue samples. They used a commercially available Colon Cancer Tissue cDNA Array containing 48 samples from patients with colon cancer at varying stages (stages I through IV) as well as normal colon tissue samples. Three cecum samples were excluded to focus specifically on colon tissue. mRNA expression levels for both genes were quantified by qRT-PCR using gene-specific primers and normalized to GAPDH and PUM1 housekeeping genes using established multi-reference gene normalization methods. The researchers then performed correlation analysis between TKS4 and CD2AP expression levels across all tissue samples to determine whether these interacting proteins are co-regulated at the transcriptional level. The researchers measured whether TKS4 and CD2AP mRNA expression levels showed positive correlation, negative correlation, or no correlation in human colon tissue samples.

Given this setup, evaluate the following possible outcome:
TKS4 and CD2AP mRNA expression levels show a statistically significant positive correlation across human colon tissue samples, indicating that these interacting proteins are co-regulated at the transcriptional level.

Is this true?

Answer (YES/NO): NO